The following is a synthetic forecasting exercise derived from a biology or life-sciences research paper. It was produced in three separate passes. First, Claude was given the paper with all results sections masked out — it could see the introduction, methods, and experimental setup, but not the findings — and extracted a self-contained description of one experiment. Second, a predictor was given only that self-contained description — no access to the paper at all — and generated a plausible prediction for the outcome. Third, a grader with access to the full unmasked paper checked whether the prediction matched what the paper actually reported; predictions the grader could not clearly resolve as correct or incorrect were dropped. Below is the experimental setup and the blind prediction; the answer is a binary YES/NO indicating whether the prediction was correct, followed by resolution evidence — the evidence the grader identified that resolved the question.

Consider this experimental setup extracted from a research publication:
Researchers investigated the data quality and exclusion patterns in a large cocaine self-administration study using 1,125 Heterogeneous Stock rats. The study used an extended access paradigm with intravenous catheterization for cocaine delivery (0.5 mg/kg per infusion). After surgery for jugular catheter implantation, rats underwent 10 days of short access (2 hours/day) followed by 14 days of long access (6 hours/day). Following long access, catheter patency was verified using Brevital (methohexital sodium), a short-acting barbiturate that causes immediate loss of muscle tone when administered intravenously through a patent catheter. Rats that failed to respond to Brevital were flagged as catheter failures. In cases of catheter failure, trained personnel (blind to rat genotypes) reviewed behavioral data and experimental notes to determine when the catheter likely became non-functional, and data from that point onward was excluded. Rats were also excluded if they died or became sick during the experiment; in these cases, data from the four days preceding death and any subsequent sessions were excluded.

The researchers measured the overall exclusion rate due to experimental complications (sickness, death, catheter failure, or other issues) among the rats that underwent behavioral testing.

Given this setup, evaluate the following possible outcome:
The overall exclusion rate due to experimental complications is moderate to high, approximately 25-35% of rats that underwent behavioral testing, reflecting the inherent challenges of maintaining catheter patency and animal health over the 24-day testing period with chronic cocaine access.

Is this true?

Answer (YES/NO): NO